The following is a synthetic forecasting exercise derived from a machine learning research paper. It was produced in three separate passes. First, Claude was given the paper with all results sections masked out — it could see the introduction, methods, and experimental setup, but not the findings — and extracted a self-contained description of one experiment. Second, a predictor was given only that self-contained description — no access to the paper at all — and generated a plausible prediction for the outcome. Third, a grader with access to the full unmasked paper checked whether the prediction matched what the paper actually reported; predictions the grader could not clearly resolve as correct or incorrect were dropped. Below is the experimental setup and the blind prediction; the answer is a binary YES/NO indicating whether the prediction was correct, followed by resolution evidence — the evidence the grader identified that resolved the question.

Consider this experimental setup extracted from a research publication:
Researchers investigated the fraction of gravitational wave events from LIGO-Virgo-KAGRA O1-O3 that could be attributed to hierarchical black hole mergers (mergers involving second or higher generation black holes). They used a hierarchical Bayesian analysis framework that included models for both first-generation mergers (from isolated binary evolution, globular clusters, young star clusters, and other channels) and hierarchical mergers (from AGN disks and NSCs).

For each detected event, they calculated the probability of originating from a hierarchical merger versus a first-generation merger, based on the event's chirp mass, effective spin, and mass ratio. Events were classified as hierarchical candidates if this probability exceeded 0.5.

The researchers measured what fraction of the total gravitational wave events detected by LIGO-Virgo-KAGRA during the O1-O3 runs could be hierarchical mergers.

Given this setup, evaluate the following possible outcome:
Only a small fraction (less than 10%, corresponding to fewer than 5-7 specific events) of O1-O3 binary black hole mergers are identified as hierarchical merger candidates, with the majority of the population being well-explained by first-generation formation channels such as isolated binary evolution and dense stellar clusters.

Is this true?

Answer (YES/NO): NO